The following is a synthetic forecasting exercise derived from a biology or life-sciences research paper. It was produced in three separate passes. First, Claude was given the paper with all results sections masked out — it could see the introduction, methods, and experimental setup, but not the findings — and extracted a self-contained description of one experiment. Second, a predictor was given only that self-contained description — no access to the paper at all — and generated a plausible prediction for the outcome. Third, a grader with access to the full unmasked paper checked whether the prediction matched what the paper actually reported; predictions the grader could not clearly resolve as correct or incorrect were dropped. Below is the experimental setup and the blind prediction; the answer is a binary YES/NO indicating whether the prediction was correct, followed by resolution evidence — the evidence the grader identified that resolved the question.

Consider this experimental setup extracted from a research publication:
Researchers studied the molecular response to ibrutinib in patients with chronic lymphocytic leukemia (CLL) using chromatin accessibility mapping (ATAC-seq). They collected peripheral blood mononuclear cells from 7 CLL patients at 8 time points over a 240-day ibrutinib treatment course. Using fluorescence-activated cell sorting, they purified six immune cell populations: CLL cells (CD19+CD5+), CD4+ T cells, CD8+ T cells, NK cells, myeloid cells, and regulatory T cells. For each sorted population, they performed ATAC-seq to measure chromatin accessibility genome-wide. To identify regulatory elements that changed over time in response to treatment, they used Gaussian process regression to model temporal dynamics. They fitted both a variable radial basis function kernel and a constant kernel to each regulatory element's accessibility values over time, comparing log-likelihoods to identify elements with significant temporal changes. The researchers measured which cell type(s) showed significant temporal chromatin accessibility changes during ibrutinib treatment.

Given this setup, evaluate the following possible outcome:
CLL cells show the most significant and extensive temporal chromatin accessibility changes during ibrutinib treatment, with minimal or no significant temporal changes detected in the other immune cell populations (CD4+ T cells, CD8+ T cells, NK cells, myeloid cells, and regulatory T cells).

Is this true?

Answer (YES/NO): NO